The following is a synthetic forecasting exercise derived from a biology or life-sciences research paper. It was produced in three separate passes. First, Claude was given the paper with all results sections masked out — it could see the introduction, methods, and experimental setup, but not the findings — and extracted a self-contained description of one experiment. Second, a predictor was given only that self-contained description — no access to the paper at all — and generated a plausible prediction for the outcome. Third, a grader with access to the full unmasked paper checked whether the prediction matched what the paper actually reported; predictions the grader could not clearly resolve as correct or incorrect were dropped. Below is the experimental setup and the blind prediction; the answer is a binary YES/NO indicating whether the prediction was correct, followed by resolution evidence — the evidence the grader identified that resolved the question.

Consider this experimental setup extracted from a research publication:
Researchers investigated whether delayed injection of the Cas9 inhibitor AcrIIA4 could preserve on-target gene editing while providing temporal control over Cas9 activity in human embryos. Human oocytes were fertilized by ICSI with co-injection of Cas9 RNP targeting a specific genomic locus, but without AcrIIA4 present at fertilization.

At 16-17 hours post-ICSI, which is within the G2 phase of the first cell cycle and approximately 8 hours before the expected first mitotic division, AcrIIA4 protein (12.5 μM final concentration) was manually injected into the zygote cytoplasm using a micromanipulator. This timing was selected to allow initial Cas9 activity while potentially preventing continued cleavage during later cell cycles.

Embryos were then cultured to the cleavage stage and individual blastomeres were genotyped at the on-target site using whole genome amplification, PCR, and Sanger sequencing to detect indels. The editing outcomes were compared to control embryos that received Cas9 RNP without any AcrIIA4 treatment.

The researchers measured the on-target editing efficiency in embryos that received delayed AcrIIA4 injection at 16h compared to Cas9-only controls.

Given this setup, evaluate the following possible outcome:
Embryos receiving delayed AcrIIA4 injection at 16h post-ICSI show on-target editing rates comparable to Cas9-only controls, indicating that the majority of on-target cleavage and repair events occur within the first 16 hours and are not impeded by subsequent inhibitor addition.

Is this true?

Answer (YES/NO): NO